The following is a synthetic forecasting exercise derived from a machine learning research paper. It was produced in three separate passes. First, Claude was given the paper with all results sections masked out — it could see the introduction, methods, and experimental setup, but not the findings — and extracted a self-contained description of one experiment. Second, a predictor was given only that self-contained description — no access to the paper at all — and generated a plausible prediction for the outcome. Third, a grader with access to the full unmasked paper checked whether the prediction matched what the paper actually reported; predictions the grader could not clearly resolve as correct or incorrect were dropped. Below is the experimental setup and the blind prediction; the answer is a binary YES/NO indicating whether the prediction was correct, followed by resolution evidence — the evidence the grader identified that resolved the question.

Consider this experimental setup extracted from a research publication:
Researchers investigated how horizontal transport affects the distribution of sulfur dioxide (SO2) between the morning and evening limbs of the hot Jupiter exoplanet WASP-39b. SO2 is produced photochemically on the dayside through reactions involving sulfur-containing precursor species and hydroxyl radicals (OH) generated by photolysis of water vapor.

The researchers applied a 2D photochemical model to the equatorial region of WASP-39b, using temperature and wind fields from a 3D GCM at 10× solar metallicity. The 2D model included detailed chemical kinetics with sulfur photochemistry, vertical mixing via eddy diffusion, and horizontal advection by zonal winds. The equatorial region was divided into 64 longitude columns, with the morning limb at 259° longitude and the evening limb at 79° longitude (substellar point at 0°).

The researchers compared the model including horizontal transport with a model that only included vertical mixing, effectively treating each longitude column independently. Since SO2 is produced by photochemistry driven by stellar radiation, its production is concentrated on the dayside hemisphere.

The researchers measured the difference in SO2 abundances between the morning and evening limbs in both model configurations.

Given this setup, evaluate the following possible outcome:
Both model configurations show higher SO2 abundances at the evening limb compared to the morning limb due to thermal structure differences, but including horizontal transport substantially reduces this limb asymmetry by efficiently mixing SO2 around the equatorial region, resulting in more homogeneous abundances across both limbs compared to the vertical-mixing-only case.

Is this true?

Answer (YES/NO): YES